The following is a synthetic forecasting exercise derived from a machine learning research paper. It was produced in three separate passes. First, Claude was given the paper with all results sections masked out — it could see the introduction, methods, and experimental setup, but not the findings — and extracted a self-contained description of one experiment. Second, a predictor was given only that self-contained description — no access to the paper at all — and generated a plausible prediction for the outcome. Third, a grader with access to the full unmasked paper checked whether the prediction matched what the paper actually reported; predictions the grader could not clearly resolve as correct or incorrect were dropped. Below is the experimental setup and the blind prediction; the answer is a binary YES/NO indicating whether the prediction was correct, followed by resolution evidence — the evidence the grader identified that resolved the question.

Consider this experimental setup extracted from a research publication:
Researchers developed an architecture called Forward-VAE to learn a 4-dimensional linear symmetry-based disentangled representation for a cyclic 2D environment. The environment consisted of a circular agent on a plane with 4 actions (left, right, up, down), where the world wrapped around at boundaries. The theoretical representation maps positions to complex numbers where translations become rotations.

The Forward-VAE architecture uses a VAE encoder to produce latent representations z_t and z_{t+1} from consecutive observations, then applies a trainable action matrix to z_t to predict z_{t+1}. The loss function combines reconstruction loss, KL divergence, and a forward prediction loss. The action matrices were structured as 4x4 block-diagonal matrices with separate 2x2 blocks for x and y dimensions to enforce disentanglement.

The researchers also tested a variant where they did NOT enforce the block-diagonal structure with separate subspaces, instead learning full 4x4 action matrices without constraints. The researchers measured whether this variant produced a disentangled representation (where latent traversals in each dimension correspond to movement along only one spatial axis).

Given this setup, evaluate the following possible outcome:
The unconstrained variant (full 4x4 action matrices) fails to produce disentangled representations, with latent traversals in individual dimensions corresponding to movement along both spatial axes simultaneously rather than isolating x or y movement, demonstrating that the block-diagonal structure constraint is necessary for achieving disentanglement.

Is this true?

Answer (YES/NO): YES